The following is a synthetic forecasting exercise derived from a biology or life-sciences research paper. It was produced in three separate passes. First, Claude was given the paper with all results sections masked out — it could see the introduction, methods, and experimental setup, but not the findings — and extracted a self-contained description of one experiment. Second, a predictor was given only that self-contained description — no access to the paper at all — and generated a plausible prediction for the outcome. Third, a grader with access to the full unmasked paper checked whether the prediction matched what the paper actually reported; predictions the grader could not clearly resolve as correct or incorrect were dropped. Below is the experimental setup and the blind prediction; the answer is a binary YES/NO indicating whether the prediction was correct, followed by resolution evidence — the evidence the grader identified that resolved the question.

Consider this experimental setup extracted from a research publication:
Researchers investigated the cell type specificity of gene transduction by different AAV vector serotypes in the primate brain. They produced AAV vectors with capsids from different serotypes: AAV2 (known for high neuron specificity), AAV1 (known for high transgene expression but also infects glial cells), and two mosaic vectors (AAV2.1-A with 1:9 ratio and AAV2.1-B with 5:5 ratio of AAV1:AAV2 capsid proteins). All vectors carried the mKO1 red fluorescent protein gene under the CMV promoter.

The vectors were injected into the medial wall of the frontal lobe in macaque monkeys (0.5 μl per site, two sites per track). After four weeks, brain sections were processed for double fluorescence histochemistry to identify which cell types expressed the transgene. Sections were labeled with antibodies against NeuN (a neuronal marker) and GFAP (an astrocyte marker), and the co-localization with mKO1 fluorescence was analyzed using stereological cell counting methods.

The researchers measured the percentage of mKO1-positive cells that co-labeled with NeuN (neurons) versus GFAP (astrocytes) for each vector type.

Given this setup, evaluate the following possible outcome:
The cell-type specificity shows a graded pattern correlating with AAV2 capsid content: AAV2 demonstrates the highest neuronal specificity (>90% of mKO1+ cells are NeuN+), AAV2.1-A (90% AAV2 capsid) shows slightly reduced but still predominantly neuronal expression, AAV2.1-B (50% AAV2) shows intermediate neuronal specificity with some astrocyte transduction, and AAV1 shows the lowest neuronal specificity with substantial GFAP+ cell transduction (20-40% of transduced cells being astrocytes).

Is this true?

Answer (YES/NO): NO